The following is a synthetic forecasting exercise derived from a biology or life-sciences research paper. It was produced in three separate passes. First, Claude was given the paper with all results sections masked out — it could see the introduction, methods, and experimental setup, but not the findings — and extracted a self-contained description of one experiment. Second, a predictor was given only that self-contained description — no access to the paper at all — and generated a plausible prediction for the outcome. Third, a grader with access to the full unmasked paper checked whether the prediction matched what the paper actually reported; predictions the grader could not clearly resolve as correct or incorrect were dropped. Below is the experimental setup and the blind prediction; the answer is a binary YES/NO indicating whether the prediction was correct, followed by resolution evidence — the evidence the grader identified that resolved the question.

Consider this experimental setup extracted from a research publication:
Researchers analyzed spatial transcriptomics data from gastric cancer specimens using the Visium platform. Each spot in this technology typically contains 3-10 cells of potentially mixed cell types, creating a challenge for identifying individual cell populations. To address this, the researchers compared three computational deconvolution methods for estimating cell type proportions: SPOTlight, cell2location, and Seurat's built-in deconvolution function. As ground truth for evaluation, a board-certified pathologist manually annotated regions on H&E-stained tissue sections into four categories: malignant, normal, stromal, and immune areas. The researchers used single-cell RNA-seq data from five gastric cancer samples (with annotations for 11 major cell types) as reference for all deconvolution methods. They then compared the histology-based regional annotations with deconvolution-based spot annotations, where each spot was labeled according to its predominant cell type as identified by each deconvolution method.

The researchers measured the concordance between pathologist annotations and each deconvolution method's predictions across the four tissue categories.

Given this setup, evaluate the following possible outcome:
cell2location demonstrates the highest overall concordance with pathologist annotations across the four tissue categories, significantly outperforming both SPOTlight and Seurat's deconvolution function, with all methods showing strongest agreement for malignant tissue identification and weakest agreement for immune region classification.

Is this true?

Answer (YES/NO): NO